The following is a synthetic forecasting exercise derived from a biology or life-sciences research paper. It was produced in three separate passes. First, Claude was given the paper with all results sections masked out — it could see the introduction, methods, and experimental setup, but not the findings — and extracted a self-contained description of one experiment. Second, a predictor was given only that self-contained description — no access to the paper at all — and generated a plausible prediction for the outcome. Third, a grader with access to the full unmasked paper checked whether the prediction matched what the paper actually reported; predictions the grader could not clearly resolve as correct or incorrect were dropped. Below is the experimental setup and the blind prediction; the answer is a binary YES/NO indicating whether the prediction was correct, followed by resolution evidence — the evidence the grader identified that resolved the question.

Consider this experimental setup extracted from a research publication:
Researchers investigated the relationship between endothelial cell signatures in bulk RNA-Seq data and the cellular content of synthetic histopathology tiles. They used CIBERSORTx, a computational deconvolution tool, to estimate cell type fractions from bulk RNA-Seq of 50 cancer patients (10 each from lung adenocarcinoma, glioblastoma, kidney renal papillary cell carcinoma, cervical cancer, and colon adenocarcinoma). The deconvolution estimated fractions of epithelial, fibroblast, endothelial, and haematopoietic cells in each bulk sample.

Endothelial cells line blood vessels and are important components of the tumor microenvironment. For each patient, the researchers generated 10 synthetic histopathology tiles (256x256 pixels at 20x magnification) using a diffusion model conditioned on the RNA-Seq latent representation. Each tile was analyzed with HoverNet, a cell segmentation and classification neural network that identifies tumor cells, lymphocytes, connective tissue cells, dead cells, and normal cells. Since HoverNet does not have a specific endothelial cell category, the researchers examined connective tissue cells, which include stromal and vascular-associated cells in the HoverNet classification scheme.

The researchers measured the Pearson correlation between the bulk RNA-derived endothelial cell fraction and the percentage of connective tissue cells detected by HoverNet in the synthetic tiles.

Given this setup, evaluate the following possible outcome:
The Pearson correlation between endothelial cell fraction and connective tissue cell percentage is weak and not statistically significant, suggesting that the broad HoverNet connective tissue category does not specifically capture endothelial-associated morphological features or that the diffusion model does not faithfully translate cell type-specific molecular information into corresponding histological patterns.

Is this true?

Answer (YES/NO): NO